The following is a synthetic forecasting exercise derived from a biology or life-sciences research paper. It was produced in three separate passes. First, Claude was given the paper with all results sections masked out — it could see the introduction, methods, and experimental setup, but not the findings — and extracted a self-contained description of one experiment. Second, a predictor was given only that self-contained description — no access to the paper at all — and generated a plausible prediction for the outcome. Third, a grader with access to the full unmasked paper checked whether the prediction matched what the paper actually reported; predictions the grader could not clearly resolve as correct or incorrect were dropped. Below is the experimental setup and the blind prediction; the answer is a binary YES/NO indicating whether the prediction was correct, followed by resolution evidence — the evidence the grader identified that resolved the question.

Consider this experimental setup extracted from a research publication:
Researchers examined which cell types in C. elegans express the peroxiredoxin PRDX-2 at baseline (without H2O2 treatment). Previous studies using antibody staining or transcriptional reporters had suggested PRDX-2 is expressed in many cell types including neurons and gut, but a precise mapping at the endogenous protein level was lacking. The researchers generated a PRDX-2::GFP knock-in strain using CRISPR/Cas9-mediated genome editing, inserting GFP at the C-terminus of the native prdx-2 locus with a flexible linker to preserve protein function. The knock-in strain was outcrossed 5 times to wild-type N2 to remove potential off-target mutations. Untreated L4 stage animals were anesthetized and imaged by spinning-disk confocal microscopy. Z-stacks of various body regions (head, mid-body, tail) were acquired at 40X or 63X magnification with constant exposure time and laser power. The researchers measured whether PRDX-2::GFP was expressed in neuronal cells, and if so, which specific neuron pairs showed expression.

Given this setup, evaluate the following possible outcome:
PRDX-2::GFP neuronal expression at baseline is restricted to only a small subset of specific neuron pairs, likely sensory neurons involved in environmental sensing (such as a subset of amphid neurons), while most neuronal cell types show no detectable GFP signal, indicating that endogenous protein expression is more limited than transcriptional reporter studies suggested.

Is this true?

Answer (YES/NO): NO